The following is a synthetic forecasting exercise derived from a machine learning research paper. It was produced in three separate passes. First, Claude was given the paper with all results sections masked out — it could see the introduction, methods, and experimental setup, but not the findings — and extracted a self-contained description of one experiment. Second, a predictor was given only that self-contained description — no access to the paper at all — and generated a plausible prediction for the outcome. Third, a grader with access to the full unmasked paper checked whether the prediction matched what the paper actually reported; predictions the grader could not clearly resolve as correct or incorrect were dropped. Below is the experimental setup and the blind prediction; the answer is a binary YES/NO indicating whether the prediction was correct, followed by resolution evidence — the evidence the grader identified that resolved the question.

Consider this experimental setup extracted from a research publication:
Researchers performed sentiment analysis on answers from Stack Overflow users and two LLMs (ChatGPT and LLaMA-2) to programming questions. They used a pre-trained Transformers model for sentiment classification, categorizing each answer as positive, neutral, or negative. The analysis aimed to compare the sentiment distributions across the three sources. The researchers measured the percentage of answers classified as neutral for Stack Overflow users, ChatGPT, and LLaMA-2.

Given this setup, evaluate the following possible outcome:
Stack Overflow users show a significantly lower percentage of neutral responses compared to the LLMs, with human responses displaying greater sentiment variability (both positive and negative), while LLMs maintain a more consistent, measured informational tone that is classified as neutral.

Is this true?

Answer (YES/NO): NO